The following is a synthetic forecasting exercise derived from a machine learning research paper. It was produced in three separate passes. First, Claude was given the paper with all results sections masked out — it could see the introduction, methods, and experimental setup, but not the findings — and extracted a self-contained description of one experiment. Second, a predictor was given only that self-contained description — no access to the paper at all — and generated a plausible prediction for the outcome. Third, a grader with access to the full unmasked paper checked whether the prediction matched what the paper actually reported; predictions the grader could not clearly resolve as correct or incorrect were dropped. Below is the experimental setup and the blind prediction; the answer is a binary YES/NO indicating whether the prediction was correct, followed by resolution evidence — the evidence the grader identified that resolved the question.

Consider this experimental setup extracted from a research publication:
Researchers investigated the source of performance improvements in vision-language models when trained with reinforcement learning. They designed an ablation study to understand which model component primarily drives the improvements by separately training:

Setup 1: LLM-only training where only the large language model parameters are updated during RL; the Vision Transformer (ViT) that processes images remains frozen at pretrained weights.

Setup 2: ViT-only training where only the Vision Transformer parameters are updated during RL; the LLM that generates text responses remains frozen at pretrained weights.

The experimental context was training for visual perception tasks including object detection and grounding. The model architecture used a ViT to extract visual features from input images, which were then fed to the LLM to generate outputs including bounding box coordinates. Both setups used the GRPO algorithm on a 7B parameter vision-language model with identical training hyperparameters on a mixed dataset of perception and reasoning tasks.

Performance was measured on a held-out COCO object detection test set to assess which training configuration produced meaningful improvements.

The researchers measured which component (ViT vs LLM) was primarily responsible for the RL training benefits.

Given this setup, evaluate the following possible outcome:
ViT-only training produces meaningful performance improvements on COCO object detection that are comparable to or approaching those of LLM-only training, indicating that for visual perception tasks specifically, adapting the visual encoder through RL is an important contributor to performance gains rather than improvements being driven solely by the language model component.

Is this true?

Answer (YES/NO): NO